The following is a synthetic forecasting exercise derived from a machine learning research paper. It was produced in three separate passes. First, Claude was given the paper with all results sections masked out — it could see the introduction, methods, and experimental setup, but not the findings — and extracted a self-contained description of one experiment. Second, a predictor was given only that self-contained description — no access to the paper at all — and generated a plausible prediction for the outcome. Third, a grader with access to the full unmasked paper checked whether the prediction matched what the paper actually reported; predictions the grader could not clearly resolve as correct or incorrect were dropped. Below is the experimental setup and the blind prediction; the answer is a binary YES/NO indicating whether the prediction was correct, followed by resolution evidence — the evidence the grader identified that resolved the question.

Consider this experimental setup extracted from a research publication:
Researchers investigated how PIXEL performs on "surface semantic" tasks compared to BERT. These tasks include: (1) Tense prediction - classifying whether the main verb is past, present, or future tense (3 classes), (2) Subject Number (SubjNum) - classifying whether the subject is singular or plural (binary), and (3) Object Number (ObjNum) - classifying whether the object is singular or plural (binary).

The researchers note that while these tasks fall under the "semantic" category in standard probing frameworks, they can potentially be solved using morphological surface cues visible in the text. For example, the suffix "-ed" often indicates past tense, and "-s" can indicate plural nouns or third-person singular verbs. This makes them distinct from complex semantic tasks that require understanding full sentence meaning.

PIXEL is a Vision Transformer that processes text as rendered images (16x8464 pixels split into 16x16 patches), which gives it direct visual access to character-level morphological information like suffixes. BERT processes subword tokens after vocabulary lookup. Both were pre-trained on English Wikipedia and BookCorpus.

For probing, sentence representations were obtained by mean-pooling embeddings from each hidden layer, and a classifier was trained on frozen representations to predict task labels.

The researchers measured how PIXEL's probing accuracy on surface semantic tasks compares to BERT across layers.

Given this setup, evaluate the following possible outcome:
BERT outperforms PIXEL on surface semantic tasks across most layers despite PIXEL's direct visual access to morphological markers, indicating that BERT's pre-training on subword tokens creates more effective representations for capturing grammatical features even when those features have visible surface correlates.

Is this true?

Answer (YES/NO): YES